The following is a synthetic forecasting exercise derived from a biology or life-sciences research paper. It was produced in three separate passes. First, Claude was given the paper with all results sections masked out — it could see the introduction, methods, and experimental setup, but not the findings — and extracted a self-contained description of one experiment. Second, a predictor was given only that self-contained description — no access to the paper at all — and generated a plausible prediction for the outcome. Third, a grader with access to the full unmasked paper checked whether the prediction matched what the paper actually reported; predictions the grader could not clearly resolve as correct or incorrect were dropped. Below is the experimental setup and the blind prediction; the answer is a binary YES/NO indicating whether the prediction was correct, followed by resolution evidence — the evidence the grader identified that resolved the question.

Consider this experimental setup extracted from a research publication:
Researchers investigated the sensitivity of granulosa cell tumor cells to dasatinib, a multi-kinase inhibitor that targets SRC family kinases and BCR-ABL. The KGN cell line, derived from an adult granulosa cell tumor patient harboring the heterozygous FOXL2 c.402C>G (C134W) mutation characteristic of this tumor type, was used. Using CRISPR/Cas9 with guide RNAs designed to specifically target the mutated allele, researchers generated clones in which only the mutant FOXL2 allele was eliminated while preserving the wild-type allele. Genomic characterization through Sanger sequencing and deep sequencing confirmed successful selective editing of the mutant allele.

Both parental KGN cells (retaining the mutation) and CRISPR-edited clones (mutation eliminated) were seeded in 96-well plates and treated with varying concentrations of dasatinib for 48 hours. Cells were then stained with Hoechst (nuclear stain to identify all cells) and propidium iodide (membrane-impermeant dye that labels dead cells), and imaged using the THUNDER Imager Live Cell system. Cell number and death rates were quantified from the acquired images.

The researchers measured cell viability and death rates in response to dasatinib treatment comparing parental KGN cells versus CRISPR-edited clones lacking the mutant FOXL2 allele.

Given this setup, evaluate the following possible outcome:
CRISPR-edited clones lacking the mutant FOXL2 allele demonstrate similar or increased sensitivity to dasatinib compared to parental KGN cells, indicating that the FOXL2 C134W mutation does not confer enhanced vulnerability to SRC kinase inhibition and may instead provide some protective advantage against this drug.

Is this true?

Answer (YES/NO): YES